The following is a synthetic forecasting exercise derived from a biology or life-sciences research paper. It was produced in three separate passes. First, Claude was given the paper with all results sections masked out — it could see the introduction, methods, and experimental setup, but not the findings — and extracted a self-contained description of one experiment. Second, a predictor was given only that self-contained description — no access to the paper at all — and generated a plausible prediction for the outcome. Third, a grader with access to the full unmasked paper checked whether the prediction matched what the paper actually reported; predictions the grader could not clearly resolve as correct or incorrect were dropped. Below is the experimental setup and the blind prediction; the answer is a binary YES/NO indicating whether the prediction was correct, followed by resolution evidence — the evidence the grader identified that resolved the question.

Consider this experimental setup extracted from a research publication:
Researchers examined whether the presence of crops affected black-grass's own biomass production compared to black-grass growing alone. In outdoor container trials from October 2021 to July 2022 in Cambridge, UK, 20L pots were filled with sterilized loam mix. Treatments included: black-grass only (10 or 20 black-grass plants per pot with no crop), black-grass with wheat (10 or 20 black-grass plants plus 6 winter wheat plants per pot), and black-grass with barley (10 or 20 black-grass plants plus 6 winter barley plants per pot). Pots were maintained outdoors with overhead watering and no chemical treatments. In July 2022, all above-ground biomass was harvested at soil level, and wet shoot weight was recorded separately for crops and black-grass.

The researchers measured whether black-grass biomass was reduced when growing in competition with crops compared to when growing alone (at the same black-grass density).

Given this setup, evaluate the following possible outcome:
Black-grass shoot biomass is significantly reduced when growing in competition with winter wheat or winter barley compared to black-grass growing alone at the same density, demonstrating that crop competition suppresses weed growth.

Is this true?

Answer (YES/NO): YES